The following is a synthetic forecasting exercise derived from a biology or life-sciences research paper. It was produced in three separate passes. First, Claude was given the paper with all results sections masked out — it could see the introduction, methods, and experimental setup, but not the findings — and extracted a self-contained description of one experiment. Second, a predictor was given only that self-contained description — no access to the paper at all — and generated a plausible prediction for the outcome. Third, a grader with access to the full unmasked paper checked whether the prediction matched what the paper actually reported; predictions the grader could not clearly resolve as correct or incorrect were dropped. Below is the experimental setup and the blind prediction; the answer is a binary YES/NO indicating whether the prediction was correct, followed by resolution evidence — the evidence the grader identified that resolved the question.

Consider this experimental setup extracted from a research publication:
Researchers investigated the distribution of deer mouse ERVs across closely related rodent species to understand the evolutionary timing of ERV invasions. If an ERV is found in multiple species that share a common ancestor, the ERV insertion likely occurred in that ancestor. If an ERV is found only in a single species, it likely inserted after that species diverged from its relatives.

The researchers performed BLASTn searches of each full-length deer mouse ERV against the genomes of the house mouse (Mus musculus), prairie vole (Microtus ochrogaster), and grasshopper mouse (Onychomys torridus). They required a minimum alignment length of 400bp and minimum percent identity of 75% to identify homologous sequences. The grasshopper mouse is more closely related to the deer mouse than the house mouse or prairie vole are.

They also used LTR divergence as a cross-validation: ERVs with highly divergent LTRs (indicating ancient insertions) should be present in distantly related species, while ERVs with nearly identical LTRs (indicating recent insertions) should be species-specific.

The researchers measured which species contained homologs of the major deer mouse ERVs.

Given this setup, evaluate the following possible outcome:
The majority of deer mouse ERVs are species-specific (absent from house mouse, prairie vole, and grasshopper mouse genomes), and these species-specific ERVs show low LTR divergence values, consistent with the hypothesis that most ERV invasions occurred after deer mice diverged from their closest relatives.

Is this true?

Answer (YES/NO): NO